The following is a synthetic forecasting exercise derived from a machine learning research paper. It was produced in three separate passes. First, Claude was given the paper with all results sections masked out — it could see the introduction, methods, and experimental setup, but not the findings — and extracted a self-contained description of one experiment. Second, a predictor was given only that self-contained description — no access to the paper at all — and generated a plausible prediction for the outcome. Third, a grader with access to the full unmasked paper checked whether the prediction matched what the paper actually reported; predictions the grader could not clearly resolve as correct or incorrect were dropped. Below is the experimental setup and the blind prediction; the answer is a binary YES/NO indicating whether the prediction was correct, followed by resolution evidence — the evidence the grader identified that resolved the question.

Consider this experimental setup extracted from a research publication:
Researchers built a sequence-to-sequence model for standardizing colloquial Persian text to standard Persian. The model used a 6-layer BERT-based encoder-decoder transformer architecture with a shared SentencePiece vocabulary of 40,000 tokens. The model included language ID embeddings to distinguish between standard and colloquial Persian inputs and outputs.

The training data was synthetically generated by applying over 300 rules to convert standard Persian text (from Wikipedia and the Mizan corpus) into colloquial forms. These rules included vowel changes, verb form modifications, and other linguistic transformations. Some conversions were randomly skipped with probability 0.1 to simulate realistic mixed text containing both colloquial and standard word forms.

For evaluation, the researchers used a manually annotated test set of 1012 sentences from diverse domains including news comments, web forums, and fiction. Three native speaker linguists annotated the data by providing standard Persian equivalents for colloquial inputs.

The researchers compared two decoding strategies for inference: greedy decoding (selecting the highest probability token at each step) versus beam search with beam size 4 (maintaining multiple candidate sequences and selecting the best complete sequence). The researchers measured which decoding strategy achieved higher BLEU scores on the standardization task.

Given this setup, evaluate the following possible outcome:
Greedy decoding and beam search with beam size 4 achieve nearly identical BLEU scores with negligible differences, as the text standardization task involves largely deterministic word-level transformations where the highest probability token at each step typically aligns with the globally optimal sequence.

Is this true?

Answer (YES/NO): NO